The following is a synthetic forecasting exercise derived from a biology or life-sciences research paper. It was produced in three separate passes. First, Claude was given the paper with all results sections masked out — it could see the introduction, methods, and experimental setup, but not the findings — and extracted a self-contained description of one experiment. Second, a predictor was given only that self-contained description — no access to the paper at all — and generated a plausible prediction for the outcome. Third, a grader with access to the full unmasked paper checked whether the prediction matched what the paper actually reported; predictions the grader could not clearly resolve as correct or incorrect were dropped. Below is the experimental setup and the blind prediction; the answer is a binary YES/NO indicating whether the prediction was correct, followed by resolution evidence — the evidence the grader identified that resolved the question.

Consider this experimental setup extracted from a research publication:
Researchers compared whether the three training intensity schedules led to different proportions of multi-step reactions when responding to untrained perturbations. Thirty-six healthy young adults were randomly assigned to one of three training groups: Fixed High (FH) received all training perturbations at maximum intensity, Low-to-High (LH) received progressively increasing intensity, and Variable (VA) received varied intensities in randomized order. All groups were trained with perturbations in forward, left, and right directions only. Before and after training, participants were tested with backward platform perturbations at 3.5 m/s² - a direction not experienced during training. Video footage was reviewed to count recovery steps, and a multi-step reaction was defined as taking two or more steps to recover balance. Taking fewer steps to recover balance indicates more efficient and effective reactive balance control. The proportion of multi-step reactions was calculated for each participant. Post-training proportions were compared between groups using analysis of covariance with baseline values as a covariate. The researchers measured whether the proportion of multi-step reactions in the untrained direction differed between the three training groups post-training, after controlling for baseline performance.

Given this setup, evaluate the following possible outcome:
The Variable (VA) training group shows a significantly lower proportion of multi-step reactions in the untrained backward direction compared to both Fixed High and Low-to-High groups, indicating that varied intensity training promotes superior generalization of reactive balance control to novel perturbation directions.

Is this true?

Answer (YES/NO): NO